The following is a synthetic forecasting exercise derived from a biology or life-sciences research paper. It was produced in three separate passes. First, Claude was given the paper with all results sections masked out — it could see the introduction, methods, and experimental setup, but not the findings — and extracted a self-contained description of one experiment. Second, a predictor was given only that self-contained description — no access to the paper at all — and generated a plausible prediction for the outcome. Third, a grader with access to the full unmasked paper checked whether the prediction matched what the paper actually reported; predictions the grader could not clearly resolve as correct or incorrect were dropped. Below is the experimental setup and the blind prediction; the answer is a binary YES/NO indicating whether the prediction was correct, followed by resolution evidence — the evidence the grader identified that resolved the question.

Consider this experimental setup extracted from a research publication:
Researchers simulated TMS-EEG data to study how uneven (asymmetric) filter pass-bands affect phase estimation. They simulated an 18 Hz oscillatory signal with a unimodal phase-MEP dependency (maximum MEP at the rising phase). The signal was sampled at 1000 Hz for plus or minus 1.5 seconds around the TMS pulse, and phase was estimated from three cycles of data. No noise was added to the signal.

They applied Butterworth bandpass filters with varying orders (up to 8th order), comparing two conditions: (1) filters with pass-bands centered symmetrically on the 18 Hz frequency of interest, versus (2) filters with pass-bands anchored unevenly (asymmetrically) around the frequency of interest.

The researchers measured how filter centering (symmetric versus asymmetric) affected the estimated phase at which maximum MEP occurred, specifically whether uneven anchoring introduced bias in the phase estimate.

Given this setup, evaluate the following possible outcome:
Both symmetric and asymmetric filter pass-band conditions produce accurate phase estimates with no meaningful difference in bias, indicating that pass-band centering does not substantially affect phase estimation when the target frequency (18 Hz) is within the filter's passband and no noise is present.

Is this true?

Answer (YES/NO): NO